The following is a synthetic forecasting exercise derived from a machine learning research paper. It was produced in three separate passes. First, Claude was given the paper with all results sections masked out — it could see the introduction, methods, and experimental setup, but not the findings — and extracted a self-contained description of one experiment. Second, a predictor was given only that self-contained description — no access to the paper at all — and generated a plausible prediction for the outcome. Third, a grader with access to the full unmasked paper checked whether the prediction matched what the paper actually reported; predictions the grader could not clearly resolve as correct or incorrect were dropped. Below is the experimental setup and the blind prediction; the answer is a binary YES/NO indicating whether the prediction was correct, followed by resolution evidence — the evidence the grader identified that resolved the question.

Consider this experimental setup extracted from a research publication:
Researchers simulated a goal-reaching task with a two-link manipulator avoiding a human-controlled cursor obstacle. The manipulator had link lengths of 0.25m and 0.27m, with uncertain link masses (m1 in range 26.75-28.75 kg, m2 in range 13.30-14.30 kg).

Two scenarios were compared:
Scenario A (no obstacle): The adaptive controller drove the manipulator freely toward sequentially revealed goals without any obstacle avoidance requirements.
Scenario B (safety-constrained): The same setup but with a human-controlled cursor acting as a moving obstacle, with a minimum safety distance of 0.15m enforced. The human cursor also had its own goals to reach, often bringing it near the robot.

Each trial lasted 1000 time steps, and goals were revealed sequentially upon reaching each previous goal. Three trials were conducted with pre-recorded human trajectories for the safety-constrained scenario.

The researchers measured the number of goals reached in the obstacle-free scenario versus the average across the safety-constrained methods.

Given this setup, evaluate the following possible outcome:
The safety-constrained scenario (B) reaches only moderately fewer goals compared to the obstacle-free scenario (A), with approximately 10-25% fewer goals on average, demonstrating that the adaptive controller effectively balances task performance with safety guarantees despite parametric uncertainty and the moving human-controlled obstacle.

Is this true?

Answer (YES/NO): NO